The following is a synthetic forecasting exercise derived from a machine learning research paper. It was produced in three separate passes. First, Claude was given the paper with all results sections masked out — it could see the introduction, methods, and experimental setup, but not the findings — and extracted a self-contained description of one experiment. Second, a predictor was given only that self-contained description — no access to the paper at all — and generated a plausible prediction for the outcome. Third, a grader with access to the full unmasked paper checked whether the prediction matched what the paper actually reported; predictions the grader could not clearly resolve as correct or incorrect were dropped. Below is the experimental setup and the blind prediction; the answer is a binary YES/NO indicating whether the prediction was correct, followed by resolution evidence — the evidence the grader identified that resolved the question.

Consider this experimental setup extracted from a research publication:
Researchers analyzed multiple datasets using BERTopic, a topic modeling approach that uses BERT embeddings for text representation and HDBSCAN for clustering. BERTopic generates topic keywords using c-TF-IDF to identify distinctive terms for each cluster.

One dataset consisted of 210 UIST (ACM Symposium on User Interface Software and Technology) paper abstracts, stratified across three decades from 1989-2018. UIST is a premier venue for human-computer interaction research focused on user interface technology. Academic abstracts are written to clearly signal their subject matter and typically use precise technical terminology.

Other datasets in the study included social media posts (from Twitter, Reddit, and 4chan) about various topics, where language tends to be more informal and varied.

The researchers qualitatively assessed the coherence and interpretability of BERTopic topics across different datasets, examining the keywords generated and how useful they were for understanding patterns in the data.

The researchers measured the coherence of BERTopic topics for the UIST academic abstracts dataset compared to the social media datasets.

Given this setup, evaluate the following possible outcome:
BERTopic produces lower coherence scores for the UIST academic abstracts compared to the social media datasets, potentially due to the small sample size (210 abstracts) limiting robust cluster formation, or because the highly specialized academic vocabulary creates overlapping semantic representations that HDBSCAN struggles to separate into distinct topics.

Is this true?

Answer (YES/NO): NO